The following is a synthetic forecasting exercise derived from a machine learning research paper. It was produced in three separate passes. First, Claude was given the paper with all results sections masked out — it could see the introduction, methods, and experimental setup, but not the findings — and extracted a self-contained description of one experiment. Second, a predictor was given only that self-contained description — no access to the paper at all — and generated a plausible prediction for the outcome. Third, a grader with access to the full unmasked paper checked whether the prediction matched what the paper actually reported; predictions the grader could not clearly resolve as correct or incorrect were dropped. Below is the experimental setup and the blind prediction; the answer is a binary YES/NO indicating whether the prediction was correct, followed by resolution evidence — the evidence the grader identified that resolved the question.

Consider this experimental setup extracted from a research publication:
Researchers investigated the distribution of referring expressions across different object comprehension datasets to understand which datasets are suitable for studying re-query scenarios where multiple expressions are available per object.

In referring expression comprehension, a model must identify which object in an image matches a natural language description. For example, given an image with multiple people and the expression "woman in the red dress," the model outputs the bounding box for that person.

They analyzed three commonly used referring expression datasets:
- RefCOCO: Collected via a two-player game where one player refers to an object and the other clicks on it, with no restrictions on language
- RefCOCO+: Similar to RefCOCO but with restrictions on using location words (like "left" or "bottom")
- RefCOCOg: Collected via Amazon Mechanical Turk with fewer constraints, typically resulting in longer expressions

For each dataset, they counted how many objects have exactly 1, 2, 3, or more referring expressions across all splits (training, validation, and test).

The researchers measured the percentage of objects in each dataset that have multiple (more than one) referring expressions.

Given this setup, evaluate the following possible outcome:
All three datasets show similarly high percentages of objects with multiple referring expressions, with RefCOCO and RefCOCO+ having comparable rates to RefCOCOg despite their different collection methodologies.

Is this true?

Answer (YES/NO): NO